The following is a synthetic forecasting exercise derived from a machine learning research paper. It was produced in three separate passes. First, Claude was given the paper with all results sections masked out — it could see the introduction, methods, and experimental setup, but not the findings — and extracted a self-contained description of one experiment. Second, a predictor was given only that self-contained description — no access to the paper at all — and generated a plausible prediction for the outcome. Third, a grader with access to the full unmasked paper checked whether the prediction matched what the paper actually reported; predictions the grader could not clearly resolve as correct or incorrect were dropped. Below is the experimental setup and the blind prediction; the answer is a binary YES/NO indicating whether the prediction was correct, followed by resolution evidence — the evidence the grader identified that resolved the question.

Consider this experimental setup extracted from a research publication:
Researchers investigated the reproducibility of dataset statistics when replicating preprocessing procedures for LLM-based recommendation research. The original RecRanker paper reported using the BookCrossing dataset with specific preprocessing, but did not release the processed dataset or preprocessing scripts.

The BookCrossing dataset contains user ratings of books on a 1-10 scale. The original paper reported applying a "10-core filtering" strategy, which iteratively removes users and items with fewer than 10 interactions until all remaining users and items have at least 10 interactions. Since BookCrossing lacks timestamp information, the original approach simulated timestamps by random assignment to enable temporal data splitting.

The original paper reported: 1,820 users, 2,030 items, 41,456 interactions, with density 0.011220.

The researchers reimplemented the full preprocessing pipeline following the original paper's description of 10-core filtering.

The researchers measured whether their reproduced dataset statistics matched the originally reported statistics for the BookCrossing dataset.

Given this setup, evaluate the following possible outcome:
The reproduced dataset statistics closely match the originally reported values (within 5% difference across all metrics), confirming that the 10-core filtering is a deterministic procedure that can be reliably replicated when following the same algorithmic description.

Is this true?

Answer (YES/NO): NO